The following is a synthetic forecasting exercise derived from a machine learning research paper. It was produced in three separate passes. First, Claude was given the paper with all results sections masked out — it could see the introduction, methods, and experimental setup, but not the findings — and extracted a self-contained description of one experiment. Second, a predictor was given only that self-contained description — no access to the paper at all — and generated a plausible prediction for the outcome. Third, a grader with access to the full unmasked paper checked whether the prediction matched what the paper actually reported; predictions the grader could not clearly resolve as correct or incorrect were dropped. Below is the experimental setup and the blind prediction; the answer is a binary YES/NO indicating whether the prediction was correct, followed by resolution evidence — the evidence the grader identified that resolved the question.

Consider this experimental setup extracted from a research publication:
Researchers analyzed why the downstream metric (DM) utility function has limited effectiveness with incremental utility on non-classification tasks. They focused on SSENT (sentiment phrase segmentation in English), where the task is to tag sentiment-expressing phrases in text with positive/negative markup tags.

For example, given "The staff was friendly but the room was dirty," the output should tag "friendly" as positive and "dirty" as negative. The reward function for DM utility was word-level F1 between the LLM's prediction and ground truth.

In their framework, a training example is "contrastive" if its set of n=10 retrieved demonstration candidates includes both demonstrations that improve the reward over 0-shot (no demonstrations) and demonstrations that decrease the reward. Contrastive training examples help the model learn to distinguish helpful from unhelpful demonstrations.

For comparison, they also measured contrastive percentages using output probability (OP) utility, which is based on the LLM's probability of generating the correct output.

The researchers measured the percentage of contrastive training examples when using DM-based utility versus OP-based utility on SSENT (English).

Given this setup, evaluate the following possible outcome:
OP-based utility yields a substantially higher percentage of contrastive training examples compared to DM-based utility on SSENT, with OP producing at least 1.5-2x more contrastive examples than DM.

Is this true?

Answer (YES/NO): YES